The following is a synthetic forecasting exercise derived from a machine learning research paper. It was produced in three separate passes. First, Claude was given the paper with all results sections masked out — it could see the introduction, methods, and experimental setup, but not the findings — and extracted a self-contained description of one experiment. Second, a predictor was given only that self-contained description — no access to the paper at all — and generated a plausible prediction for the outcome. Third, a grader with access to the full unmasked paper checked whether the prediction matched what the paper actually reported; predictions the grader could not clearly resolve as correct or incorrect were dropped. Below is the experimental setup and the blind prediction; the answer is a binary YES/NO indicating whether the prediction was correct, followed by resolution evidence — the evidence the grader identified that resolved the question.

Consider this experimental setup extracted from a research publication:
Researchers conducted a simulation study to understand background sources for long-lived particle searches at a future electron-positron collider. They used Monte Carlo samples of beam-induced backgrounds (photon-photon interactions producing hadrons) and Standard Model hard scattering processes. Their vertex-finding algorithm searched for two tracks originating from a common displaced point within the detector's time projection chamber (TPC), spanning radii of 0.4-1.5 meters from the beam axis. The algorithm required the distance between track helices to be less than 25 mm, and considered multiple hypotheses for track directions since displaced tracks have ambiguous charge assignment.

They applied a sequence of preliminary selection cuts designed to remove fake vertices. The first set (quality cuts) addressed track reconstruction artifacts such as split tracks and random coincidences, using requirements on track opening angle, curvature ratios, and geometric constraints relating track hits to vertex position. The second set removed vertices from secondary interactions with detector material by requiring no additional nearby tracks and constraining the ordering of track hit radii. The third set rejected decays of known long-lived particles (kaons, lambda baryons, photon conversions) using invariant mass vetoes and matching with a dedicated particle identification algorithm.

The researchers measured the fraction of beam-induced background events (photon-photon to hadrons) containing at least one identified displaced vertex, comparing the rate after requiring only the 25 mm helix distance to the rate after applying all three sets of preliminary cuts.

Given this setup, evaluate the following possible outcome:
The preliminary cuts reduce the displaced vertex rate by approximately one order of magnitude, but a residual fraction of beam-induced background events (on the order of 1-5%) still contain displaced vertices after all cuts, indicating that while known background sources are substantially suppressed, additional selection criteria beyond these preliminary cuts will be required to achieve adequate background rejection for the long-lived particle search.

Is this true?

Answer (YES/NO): NO